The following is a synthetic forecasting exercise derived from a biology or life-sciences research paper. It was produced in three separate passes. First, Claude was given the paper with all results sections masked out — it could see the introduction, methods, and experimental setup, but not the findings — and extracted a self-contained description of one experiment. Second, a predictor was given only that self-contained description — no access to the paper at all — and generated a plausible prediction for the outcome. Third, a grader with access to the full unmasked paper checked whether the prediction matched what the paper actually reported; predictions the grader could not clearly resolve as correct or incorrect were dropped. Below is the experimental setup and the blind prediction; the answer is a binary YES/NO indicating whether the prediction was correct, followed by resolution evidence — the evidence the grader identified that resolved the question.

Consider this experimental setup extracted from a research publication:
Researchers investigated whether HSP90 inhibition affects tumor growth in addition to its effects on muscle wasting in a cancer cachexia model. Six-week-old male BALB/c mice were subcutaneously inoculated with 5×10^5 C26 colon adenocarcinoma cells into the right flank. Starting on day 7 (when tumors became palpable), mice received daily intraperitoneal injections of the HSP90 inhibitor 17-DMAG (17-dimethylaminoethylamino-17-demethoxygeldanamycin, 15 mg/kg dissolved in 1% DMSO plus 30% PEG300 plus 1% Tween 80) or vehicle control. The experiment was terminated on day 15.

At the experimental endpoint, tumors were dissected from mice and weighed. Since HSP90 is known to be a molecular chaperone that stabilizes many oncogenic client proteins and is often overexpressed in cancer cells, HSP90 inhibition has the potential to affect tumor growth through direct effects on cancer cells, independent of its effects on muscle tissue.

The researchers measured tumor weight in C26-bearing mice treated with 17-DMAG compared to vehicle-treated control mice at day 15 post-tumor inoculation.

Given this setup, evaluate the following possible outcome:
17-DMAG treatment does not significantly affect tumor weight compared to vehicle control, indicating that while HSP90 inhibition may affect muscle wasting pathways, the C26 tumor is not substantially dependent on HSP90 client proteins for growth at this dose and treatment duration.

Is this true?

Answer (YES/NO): YES